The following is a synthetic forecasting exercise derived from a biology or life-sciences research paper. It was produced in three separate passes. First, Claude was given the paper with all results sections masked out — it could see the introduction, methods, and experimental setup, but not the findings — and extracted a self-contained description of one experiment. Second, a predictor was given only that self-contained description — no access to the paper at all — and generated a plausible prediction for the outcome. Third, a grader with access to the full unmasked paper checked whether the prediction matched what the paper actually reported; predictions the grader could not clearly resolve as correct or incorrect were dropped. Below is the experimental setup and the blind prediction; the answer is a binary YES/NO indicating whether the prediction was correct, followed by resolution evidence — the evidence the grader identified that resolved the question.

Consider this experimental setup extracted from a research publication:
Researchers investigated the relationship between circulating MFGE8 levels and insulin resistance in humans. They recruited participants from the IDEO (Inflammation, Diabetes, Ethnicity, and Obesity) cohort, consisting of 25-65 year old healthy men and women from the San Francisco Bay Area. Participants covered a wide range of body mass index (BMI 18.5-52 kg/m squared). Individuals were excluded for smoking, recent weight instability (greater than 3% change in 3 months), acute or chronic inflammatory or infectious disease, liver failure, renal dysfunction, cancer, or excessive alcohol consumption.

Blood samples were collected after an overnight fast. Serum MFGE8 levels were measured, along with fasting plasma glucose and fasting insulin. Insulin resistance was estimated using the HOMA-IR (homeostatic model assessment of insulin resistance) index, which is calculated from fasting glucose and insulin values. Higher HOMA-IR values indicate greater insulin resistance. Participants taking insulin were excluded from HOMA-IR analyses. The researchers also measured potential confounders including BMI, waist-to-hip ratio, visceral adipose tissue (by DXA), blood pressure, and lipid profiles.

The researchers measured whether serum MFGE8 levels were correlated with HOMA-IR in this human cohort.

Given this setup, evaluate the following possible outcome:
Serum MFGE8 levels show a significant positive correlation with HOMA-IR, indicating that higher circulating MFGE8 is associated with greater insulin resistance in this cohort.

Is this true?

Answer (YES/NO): YES